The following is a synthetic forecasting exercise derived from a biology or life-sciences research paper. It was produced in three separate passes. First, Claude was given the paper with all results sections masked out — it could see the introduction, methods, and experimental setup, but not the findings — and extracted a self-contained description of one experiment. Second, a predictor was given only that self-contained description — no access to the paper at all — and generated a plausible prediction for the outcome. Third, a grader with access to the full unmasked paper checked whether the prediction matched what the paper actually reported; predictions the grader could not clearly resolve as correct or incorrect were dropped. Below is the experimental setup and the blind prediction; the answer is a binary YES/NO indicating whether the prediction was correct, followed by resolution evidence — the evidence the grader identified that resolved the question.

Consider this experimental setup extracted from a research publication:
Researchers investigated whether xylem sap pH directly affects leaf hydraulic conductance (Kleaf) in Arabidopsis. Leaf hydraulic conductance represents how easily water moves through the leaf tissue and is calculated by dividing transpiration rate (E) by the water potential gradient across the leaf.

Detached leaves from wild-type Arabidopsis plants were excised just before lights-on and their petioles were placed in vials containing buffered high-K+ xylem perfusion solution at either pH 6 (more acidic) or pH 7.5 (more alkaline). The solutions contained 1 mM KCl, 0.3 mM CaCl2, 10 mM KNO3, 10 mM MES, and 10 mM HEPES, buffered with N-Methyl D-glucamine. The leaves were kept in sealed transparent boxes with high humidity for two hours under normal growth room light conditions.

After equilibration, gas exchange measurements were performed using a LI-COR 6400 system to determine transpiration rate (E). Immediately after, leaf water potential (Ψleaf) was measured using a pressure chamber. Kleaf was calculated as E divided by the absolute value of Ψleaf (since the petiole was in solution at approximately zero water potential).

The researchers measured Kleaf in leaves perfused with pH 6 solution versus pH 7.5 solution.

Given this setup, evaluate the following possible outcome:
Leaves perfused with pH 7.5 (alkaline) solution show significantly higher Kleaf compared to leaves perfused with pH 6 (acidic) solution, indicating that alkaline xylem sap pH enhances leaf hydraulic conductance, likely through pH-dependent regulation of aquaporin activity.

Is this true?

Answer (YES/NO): NO